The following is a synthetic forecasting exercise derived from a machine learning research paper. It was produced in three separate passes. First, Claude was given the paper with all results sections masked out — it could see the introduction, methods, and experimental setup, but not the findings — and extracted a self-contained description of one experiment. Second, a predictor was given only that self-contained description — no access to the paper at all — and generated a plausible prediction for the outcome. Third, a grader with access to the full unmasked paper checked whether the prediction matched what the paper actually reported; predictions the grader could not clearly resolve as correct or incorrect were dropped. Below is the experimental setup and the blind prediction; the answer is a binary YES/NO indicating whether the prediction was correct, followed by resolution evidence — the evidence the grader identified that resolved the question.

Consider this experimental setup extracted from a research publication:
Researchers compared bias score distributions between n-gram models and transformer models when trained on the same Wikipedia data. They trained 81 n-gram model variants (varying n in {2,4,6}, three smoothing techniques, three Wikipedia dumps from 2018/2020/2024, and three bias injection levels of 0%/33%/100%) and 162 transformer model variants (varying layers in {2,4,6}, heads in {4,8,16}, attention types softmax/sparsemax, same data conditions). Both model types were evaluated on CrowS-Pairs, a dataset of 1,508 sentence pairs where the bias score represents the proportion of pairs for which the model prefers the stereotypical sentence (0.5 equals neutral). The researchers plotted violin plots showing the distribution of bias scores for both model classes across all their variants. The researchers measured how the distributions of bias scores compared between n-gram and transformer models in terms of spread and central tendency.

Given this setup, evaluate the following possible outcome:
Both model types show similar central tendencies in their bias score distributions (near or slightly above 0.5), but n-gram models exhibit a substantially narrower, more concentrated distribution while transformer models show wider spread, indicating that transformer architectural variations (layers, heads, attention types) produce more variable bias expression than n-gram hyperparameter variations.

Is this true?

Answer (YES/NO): NO